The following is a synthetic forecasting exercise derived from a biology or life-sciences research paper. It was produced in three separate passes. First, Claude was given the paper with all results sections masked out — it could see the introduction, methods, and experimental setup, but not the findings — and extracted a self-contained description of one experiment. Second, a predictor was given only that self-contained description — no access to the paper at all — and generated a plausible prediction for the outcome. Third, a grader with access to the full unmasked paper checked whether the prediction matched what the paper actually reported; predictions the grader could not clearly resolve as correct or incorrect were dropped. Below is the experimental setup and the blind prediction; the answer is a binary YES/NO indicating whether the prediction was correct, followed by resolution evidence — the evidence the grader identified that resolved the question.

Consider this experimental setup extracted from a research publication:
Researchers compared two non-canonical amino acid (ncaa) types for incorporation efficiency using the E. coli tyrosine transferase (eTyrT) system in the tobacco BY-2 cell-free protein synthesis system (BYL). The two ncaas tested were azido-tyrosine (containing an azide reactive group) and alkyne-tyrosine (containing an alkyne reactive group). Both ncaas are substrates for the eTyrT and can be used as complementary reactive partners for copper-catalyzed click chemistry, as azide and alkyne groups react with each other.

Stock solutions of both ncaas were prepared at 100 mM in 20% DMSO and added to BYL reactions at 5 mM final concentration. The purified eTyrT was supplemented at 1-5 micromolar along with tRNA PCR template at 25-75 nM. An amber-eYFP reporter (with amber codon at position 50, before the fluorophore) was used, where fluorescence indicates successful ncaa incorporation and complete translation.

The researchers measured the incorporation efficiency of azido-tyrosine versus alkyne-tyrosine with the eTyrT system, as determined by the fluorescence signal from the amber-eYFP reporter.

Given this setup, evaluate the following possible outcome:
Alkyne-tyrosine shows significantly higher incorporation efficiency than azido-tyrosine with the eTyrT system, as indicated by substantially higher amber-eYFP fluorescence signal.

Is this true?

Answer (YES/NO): NO